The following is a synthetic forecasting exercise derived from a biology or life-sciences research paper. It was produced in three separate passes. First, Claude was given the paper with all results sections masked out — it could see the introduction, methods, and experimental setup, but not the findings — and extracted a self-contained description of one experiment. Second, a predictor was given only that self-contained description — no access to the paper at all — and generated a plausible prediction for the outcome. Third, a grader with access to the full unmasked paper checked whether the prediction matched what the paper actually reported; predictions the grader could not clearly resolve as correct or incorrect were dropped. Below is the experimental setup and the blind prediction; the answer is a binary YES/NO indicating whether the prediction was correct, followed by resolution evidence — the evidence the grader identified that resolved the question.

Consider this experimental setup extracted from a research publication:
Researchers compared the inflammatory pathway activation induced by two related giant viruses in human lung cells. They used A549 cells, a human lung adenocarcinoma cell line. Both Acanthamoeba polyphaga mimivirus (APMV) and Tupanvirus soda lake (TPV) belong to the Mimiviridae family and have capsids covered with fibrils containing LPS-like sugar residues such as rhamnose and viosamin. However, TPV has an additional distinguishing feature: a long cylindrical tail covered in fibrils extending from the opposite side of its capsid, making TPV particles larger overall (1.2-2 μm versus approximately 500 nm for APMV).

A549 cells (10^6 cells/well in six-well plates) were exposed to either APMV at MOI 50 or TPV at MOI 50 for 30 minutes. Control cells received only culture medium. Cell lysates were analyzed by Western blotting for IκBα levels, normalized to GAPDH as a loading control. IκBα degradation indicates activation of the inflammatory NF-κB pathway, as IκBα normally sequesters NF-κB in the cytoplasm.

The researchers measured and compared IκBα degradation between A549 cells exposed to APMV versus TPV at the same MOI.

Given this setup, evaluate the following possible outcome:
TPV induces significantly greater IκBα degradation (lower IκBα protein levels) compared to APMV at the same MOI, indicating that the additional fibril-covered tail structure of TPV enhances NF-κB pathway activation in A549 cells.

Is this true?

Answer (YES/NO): YES